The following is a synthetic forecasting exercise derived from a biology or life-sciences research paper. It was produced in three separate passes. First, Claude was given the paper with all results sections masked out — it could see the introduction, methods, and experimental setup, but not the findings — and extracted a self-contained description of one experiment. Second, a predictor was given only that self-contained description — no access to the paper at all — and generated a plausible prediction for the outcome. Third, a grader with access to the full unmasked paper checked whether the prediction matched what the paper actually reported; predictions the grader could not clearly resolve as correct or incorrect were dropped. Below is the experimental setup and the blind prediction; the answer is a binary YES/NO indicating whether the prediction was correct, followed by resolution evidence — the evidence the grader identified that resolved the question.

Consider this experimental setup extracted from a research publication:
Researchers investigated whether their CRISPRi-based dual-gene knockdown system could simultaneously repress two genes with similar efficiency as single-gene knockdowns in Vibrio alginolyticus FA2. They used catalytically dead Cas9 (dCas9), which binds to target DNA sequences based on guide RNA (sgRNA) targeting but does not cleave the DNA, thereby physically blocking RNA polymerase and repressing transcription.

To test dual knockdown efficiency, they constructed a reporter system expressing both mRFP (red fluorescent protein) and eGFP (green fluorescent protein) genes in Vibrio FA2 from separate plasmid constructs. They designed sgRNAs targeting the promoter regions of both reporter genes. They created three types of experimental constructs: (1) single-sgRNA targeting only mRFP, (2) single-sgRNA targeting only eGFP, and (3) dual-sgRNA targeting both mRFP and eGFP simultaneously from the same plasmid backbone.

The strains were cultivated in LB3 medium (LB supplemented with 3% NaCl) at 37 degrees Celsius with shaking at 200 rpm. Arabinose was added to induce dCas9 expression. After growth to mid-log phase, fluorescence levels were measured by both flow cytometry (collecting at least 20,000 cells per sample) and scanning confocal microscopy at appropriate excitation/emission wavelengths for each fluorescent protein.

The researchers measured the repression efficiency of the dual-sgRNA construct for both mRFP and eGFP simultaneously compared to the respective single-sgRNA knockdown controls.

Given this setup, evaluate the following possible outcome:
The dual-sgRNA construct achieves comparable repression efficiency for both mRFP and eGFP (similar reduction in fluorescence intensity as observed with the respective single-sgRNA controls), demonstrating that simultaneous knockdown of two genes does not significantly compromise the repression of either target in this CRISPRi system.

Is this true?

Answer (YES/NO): YES